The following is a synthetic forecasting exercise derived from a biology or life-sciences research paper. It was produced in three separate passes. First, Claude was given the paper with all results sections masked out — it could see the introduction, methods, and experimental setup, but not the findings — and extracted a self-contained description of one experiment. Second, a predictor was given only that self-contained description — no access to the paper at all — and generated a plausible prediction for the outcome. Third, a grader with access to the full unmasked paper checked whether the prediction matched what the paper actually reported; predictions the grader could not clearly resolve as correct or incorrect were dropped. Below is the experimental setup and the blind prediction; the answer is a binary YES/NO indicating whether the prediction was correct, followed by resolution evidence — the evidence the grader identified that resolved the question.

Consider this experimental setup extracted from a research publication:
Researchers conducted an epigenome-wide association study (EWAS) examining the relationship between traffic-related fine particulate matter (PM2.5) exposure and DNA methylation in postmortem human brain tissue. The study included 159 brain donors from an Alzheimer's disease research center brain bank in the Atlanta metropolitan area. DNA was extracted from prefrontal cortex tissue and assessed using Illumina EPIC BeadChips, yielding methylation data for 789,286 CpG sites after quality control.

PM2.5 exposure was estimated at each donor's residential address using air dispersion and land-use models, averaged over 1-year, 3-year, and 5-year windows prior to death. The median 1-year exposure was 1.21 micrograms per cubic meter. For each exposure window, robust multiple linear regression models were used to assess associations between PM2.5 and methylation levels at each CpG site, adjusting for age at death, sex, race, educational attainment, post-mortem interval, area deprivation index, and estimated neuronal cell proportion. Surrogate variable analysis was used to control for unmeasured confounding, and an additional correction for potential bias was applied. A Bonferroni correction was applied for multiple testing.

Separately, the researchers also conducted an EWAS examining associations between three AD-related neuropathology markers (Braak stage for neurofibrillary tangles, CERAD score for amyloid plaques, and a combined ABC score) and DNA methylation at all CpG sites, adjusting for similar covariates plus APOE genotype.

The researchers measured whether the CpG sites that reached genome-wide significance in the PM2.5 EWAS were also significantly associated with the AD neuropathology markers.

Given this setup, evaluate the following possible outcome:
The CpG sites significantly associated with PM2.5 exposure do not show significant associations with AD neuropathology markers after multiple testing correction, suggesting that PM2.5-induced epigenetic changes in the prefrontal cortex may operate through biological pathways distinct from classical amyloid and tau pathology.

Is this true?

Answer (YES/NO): YES